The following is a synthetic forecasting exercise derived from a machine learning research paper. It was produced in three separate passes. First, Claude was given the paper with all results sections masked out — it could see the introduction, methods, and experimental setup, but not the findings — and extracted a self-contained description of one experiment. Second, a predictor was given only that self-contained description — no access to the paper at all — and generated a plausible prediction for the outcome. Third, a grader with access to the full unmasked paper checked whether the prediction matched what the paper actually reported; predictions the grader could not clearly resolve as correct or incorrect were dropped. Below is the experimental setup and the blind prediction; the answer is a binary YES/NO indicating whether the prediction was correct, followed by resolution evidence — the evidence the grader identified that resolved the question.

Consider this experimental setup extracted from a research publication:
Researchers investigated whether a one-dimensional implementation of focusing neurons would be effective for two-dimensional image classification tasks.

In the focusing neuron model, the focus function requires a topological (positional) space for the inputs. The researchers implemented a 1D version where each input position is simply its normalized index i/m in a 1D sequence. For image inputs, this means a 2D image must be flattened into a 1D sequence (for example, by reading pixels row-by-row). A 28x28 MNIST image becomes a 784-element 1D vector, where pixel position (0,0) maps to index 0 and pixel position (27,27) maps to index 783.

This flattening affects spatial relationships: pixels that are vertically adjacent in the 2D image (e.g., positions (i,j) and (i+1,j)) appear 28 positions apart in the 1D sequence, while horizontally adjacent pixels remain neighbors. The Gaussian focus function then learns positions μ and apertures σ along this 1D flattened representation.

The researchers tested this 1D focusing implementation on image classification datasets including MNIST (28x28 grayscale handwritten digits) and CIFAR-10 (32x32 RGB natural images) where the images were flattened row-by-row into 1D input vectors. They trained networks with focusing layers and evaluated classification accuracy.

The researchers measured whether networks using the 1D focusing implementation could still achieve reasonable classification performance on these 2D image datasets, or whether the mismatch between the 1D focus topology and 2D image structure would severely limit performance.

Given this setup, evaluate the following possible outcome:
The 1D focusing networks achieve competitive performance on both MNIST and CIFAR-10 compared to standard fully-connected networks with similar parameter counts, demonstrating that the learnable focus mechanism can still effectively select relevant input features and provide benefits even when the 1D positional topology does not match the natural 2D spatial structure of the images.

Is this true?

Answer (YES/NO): YES